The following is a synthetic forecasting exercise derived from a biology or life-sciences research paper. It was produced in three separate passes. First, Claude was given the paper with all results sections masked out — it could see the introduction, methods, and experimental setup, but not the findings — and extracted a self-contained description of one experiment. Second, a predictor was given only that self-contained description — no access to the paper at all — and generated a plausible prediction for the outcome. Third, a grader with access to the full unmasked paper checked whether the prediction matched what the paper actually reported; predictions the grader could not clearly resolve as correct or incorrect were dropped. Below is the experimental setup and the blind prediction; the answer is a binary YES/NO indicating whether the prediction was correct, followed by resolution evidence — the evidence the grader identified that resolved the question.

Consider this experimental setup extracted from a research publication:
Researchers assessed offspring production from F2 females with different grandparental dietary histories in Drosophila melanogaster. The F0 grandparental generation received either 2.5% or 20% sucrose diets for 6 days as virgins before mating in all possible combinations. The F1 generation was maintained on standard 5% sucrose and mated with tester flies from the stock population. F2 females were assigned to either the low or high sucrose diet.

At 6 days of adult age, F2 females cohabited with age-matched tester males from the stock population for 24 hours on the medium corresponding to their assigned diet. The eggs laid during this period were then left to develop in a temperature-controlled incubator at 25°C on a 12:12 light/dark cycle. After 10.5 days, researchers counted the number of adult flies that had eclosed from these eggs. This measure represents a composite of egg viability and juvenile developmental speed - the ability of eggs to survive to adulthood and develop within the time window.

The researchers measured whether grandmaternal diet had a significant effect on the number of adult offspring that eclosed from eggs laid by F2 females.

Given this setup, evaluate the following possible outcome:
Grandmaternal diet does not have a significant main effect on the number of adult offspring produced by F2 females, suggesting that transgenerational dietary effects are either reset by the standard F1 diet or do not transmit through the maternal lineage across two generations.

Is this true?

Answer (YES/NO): YES